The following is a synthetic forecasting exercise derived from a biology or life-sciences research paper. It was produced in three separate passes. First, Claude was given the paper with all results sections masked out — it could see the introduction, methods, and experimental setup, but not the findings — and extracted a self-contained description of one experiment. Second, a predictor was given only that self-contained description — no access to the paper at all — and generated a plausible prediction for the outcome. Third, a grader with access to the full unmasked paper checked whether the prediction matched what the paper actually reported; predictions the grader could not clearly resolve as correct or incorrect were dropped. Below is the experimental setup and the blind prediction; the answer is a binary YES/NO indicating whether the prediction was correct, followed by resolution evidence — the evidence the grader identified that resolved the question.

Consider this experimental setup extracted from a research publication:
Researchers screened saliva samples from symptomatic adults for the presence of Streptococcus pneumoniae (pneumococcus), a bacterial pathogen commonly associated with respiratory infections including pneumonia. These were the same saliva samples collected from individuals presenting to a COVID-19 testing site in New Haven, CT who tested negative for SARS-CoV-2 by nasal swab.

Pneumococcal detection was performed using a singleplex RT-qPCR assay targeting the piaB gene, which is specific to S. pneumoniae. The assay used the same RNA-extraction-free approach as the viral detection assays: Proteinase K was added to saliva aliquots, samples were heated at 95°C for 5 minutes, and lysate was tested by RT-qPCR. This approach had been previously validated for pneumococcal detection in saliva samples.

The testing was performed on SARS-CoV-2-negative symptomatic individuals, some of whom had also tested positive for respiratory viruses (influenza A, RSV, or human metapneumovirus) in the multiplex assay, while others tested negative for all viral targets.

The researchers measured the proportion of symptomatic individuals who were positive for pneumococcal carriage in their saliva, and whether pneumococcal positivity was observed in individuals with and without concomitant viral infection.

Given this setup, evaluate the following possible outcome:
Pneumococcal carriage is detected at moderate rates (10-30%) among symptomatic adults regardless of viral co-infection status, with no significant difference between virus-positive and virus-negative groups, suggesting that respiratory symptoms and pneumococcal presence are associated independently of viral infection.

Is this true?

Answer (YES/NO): NO